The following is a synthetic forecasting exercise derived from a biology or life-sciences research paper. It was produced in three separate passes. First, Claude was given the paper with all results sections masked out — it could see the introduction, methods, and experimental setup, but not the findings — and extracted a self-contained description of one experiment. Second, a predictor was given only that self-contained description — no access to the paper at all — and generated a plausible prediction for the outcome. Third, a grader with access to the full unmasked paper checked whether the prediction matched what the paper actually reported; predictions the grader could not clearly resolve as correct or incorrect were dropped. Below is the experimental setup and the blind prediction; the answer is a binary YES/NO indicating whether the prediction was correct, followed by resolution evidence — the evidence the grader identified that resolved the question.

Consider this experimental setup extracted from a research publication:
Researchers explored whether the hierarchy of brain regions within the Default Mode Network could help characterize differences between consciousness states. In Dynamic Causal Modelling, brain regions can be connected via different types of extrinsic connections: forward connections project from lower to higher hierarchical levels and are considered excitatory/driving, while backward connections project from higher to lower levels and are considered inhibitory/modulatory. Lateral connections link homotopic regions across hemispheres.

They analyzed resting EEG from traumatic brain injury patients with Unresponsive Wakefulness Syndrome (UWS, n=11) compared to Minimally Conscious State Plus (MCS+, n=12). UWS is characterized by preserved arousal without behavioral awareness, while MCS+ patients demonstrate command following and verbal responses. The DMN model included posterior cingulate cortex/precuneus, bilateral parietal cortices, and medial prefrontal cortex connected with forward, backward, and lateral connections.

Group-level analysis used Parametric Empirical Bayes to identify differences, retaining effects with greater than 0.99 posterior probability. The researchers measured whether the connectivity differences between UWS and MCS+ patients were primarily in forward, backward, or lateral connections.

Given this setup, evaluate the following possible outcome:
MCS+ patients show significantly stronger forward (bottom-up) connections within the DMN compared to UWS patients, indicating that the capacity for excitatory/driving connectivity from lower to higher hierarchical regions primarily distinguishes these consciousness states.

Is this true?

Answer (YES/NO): NO